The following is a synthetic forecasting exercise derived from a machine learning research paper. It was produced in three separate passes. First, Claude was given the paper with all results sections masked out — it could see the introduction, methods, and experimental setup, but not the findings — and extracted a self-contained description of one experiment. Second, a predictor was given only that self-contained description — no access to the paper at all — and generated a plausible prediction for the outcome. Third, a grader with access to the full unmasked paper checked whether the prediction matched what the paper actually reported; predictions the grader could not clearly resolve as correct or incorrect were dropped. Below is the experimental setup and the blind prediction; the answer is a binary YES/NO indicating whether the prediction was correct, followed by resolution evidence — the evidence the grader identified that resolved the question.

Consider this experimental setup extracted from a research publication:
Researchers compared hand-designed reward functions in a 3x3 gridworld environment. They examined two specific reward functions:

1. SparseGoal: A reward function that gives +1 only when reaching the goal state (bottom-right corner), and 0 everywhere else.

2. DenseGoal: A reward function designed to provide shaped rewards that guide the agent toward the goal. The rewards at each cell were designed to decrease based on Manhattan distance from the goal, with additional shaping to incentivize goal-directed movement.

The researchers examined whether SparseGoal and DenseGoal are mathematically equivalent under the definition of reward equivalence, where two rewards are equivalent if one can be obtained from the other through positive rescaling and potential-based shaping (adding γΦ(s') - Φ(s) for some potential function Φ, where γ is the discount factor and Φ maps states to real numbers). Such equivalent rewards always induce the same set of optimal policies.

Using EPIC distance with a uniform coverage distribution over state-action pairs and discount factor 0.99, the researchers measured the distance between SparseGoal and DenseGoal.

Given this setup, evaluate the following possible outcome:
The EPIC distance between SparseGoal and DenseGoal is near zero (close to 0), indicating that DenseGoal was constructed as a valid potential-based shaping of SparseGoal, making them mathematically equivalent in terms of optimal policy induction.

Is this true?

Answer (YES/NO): YES